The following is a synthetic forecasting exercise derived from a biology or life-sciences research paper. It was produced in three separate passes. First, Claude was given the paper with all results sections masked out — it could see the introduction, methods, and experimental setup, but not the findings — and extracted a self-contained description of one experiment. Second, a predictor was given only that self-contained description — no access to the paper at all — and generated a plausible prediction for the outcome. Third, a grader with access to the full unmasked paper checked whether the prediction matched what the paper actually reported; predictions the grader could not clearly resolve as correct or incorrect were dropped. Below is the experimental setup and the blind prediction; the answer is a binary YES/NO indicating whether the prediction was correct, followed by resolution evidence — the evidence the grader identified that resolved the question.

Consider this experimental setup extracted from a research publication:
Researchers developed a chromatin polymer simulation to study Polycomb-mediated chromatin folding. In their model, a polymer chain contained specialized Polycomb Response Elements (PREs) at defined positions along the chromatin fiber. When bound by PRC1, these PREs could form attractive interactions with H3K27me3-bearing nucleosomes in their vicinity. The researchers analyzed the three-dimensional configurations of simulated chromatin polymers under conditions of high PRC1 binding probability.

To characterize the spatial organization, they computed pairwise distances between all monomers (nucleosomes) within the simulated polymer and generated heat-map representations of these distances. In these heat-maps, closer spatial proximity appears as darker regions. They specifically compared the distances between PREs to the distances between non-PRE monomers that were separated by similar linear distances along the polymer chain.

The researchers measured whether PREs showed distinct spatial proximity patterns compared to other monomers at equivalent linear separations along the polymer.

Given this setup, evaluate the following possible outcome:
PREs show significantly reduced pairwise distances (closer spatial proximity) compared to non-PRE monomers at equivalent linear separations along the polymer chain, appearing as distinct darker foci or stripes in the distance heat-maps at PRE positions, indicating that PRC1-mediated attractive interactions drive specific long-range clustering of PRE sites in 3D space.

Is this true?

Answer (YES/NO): YES